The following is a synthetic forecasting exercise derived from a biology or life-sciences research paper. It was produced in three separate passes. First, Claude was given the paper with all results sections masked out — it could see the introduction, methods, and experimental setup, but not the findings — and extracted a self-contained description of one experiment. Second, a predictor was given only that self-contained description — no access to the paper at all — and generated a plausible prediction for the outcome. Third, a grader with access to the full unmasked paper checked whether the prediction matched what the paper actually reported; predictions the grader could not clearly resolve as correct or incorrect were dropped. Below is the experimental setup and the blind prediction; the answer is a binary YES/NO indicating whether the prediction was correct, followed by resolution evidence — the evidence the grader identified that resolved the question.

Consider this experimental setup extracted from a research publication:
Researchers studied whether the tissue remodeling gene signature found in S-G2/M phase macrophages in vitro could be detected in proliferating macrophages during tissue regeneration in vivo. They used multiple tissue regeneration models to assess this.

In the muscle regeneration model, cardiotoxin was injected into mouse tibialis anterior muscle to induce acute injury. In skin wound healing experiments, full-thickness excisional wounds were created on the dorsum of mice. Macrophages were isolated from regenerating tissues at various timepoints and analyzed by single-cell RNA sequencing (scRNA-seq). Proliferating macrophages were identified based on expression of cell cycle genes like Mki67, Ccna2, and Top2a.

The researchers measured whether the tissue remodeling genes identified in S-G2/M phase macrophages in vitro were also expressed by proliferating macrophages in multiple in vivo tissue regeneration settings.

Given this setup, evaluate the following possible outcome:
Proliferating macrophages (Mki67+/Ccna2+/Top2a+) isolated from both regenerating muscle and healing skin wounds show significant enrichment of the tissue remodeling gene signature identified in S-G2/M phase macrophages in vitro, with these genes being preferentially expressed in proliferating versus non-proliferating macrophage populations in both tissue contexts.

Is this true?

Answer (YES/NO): NO